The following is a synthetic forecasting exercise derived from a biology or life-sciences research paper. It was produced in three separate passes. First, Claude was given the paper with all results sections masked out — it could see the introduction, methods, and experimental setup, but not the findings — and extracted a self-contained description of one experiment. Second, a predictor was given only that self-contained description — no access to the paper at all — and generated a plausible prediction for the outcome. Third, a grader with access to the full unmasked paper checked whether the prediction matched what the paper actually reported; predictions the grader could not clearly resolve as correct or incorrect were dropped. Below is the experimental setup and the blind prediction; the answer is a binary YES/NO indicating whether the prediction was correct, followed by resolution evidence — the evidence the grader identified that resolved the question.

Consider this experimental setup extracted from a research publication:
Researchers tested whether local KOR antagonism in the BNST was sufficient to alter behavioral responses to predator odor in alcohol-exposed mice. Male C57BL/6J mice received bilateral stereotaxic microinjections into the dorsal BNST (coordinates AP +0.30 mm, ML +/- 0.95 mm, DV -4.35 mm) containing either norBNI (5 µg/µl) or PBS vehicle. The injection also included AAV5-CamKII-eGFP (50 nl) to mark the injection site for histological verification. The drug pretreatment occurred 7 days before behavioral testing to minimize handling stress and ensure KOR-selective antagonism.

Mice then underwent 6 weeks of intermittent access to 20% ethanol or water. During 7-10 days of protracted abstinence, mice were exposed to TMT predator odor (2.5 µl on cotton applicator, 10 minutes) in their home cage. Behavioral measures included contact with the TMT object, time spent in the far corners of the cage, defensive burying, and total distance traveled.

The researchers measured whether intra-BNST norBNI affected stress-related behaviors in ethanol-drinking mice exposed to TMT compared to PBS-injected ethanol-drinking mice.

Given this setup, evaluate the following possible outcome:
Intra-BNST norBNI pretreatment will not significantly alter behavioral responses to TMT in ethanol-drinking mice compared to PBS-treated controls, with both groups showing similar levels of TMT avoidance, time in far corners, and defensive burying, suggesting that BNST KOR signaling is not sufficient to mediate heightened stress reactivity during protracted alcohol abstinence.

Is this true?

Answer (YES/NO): NO